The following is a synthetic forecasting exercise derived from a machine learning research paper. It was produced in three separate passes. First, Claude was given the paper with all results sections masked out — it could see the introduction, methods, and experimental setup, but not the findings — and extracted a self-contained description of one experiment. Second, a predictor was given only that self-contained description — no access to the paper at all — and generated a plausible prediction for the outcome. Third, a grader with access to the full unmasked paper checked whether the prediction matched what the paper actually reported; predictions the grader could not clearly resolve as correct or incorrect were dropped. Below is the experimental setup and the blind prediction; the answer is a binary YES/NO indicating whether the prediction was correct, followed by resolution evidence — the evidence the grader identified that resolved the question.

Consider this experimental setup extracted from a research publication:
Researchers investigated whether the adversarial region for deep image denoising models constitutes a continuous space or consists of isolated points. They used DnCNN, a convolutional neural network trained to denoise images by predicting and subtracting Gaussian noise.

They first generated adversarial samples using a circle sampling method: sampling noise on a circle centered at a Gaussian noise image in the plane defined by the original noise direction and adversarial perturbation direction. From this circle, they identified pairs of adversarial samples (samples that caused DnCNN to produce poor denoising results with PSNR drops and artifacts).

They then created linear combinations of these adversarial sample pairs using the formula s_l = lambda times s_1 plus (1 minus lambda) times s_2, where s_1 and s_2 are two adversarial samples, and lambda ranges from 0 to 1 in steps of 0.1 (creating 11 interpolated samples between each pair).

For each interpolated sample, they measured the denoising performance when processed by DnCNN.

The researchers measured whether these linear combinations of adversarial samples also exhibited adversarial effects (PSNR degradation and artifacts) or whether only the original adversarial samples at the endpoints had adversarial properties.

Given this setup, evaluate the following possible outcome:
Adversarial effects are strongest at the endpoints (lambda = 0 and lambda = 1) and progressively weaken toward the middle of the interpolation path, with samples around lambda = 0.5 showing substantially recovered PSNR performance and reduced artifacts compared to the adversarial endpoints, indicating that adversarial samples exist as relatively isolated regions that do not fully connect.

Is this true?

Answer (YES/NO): NO